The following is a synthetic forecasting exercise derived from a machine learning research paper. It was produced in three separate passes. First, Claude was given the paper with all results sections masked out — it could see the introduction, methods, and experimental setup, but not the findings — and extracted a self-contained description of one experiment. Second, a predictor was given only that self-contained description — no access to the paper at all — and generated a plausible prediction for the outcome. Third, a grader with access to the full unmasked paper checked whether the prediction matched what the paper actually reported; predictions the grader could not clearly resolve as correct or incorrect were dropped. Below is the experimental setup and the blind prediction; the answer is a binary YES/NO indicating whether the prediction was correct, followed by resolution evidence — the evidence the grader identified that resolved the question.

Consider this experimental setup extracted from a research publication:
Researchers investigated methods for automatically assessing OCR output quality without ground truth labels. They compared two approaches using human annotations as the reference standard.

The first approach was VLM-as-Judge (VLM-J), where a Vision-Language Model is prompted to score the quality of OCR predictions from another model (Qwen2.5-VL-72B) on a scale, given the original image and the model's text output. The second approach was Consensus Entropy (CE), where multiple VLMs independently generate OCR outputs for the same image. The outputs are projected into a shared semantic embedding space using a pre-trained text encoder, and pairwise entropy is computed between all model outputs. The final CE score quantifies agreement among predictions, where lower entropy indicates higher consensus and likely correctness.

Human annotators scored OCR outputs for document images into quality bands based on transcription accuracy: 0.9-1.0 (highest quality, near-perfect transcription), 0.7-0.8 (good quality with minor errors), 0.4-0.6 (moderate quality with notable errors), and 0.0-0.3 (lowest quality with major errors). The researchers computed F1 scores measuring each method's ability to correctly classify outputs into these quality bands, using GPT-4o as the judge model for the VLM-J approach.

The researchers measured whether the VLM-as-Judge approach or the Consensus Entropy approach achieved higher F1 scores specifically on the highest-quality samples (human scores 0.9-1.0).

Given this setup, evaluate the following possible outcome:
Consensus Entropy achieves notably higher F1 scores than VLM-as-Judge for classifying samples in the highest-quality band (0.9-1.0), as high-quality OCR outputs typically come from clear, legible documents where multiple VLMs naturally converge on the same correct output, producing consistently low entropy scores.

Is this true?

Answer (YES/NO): NO